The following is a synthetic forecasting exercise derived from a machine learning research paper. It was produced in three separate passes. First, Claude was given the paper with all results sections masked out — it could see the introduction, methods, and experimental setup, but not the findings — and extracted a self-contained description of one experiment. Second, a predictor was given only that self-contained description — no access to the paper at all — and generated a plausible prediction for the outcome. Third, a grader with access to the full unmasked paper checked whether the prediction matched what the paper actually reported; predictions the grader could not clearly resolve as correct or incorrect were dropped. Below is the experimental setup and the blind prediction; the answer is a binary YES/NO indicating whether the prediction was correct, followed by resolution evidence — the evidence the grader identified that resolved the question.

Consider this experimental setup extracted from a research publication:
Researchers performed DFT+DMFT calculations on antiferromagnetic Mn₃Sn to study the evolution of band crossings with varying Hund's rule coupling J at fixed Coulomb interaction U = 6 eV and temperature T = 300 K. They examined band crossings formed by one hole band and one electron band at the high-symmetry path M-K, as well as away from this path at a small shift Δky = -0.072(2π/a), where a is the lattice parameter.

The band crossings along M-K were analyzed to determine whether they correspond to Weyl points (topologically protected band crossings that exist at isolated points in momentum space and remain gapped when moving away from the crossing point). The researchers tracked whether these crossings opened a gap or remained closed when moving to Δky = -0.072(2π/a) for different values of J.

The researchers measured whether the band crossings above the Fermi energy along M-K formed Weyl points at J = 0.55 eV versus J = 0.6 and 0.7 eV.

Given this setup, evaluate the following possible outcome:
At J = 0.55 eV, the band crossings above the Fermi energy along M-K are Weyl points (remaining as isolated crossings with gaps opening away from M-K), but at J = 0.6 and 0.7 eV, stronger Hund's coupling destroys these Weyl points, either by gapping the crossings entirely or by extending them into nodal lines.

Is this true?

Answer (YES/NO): NO